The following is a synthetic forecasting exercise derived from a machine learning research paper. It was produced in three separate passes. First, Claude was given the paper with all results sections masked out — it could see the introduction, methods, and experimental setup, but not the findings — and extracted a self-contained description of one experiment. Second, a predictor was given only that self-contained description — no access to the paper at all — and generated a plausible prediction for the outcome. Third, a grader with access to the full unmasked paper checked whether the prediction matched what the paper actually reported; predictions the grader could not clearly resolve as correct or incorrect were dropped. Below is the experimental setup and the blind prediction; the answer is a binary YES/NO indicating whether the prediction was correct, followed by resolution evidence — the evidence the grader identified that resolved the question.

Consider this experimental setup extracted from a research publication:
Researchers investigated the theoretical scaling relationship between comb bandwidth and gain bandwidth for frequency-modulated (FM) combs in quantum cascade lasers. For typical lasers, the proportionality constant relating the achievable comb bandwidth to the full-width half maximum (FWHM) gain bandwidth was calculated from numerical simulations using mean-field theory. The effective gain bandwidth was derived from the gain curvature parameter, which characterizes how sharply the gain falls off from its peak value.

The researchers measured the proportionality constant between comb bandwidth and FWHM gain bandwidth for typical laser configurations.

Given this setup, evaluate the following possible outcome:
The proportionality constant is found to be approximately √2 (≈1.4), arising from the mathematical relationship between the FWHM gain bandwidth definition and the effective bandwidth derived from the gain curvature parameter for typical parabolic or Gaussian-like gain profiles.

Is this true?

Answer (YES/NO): NO